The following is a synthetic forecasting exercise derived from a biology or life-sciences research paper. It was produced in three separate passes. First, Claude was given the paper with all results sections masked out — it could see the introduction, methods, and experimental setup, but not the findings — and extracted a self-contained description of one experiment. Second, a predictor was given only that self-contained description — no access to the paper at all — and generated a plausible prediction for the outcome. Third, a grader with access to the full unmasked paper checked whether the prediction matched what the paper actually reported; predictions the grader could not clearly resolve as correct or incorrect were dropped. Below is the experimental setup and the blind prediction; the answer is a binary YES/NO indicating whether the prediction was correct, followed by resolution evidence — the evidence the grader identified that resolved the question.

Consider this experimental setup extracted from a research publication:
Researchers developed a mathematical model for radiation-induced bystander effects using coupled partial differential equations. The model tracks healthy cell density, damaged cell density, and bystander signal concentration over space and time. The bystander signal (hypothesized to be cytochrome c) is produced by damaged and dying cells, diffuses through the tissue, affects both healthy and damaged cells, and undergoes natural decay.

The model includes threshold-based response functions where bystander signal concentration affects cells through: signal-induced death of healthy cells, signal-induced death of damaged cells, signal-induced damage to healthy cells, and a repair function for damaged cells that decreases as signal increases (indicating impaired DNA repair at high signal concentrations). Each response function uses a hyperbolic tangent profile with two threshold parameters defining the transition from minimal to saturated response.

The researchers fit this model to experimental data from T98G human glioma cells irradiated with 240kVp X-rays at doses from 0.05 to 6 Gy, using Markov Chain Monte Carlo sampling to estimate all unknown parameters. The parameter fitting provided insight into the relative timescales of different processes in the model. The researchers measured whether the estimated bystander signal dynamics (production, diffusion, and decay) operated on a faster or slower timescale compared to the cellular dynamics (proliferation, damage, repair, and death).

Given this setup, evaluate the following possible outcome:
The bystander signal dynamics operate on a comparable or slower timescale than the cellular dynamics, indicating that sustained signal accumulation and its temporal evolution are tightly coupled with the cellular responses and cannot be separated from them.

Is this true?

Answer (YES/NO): NO